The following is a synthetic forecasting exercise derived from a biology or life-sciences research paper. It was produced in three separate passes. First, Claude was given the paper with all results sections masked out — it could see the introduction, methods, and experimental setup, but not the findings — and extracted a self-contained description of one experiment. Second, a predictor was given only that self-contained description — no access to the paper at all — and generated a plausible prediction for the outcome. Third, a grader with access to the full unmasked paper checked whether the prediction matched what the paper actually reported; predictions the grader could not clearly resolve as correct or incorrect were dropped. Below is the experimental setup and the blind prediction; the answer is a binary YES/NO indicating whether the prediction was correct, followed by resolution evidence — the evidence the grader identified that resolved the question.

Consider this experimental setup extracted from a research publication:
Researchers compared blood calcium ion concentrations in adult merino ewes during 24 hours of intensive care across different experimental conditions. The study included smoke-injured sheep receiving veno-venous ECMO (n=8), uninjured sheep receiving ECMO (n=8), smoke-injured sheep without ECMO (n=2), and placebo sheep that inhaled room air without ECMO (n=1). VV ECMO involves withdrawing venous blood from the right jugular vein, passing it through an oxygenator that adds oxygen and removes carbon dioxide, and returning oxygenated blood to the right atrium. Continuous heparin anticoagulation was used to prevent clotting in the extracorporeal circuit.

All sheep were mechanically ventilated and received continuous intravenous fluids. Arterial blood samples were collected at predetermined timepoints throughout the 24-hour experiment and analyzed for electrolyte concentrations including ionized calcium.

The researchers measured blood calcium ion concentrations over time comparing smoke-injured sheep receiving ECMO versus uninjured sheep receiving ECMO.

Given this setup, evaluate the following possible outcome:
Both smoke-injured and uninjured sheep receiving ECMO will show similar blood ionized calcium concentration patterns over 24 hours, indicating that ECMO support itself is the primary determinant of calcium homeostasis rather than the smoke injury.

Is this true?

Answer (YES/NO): NO